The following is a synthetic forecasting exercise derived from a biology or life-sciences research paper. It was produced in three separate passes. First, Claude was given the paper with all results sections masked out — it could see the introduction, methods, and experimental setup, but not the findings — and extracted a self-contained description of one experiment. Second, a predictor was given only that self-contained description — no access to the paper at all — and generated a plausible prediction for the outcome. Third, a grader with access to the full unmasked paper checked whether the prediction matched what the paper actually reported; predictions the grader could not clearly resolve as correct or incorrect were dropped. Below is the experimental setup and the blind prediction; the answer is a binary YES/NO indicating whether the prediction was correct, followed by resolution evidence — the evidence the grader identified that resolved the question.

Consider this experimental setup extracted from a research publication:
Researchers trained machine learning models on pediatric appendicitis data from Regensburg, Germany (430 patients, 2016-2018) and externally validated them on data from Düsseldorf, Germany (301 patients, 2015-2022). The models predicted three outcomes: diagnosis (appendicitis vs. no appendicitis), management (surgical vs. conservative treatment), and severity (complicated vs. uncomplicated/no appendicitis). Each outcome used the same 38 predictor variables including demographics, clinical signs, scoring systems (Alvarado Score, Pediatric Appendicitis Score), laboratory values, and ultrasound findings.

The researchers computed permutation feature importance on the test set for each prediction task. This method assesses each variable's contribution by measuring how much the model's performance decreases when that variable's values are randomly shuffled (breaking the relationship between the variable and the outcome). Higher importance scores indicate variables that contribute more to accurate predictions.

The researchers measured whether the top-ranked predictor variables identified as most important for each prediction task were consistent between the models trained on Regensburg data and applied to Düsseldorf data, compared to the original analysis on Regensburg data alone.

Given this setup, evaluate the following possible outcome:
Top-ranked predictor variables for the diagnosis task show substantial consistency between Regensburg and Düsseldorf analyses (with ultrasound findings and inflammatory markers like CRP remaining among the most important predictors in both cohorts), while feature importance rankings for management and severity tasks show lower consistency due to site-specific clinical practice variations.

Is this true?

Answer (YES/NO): NO